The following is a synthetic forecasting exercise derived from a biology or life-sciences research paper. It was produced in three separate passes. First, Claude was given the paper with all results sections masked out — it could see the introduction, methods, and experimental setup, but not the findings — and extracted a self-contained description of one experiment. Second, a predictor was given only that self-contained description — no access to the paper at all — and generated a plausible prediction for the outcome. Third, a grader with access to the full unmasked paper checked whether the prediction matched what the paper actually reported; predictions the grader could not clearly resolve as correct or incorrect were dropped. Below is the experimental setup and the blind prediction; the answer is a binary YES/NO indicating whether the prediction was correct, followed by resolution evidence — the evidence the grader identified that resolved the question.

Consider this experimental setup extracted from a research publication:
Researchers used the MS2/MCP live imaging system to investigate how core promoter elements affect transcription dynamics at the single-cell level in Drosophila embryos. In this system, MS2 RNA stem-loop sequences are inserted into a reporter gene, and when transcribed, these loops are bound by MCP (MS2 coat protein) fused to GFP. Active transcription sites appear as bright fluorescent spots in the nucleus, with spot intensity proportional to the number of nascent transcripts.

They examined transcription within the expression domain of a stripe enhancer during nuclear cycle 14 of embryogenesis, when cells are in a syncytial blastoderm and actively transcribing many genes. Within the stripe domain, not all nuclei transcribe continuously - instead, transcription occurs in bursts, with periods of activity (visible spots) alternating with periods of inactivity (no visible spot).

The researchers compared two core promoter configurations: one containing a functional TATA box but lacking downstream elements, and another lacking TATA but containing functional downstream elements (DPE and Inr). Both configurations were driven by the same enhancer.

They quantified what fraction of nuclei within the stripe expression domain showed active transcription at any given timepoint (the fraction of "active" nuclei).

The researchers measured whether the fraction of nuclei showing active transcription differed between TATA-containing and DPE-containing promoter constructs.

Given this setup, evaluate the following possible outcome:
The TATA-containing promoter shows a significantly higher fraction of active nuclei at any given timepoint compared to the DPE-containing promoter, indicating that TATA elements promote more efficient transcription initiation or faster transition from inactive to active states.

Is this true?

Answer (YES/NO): NO